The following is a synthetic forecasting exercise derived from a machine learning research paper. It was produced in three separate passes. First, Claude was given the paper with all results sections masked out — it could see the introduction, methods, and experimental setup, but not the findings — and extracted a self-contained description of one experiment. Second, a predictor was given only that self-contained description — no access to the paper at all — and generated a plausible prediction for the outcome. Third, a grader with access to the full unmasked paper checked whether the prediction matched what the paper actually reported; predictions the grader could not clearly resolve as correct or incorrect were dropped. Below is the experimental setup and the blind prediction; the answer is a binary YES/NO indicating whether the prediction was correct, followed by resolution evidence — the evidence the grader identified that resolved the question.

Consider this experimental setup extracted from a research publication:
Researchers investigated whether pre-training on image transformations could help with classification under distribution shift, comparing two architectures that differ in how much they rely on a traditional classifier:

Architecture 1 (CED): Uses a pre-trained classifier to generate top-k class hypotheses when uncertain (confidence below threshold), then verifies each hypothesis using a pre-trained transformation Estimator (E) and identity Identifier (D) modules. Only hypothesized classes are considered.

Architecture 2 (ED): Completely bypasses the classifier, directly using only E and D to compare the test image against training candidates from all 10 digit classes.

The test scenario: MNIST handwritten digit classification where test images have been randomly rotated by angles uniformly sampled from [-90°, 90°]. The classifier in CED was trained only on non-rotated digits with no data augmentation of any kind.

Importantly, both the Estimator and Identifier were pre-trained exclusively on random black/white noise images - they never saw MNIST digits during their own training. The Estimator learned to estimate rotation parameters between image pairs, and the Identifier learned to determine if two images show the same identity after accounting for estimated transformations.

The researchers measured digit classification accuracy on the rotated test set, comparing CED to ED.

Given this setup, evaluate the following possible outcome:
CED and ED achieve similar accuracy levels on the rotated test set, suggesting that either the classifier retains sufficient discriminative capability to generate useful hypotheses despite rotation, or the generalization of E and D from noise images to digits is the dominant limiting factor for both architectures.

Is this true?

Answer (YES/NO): NO